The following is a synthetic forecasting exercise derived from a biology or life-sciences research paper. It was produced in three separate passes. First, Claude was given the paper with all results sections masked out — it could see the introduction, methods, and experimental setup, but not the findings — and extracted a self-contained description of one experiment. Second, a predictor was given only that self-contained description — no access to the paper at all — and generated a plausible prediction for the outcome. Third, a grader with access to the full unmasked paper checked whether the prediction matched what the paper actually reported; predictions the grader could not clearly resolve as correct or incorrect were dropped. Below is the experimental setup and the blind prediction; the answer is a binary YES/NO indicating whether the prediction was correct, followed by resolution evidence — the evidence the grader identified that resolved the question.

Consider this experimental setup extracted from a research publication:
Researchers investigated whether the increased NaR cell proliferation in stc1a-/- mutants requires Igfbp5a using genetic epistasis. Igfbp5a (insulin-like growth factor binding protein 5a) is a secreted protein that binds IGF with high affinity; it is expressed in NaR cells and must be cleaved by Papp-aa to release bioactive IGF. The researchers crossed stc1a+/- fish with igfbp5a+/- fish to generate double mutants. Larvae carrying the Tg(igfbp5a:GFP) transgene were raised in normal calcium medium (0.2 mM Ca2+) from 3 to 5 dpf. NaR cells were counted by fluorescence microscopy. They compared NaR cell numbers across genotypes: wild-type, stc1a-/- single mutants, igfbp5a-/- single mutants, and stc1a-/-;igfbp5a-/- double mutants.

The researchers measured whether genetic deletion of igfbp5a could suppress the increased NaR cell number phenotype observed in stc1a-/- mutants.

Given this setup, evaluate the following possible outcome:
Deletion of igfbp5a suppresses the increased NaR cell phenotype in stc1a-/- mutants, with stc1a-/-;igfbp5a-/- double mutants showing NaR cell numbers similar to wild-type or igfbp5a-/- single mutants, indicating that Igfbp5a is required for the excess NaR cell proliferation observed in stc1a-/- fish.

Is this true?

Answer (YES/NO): YES